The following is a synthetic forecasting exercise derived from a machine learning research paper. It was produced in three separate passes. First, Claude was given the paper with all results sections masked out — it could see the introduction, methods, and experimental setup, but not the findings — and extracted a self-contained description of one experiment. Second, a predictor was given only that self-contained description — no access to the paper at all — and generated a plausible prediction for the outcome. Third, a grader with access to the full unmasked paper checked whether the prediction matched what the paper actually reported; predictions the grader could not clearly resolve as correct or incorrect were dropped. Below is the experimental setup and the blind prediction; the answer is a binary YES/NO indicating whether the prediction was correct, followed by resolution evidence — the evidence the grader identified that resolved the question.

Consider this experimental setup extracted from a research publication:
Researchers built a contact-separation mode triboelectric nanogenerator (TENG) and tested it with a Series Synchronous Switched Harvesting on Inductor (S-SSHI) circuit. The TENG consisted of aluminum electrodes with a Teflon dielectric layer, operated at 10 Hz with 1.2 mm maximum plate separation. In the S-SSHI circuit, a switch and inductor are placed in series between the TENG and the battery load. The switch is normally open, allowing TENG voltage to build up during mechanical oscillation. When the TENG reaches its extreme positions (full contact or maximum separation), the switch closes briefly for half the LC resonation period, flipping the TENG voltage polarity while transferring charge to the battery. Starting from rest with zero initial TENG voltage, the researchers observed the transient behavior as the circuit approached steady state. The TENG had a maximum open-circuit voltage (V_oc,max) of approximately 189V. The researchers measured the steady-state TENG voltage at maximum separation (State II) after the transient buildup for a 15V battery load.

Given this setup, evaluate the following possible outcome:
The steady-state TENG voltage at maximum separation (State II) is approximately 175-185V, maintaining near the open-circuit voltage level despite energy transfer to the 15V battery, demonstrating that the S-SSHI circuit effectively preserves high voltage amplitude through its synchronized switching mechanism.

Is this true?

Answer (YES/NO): NO